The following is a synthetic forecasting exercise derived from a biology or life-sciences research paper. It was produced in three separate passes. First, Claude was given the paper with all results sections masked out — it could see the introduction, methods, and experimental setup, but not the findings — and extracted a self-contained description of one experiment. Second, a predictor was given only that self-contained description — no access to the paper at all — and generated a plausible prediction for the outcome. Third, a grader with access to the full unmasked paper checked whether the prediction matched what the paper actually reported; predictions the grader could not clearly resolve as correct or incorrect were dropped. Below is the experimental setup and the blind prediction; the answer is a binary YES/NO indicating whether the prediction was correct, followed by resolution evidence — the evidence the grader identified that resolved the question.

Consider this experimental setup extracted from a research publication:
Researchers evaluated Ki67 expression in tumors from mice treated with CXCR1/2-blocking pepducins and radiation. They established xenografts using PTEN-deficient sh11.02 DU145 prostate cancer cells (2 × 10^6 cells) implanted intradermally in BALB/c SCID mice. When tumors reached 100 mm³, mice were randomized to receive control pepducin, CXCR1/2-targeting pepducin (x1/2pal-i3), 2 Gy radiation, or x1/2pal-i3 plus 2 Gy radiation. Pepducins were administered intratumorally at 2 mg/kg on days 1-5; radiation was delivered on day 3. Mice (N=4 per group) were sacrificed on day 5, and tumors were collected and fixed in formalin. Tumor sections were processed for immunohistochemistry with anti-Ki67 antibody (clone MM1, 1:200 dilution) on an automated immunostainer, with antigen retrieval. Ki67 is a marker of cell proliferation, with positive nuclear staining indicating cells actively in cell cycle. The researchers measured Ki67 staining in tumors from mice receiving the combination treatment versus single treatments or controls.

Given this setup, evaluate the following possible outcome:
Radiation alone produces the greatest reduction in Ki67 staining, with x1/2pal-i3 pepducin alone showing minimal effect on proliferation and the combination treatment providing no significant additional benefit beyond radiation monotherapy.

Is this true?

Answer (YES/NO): NO